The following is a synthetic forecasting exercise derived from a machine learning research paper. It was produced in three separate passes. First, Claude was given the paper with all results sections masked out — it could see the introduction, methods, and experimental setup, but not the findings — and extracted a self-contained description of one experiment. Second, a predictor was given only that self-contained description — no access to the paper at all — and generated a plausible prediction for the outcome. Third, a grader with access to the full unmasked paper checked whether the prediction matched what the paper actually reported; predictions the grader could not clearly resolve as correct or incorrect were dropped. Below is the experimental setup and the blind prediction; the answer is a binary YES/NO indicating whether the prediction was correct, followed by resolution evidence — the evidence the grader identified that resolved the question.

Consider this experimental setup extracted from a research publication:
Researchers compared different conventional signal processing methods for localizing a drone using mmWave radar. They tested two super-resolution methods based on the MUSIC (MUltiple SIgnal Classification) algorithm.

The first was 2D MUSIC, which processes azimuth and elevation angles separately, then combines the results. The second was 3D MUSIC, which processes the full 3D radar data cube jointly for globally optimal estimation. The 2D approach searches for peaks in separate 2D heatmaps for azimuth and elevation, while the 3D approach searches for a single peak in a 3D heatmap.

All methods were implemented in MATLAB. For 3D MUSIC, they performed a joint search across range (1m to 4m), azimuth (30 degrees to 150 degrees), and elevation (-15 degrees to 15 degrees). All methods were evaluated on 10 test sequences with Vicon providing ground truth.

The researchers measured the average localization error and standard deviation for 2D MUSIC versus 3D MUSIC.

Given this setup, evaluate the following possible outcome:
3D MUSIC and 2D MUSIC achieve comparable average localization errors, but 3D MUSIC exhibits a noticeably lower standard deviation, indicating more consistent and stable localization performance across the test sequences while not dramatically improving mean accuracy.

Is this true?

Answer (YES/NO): NO